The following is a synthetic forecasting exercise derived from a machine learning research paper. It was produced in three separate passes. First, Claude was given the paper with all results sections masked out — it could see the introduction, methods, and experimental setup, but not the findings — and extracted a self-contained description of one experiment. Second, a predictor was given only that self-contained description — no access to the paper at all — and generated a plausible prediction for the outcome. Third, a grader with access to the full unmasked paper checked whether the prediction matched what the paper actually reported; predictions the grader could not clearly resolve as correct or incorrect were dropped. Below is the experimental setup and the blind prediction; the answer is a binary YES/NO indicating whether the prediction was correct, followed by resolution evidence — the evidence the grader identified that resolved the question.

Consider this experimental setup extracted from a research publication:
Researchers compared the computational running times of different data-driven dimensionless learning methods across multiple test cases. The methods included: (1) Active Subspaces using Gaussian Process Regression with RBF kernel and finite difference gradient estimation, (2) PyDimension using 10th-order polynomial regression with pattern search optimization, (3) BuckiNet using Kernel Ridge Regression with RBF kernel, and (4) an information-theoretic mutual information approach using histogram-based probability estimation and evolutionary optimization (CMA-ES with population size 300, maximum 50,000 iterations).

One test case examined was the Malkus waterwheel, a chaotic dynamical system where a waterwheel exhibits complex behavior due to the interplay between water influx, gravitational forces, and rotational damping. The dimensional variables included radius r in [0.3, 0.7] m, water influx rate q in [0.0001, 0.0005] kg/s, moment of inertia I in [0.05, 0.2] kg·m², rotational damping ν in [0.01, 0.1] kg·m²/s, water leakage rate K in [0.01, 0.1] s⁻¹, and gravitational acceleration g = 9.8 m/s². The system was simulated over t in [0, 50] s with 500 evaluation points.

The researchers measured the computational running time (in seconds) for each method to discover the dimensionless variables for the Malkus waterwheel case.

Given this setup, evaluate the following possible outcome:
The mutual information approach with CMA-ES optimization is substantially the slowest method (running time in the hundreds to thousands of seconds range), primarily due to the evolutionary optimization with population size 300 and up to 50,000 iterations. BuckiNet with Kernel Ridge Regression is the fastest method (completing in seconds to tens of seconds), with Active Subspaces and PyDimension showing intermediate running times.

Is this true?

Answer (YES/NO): NO